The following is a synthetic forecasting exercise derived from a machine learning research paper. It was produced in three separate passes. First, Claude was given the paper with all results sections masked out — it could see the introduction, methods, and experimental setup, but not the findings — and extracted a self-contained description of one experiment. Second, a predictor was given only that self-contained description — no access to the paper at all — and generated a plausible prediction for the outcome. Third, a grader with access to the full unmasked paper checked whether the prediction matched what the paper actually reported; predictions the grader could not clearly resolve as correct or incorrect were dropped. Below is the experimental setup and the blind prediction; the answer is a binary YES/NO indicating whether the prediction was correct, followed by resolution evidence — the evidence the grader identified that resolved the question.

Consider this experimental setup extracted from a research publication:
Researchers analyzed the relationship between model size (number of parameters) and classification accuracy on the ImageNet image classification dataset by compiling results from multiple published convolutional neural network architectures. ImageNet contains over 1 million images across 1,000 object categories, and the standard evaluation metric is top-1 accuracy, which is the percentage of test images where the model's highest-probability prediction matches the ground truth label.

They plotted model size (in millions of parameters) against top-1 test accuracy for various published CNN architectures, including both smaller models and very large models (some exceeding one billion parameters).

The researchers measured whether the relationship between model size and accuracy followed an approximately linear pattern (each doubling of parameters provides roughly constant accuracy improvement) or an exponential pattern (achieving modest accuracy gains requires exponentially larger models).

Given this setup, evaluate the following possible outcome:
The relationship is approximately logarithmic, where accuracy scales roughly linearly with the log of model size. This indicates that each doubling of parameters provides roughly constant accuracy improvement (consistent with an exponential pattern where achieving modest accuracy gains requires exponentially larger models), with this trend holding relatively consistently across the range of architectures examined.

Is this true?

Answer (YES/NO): YES